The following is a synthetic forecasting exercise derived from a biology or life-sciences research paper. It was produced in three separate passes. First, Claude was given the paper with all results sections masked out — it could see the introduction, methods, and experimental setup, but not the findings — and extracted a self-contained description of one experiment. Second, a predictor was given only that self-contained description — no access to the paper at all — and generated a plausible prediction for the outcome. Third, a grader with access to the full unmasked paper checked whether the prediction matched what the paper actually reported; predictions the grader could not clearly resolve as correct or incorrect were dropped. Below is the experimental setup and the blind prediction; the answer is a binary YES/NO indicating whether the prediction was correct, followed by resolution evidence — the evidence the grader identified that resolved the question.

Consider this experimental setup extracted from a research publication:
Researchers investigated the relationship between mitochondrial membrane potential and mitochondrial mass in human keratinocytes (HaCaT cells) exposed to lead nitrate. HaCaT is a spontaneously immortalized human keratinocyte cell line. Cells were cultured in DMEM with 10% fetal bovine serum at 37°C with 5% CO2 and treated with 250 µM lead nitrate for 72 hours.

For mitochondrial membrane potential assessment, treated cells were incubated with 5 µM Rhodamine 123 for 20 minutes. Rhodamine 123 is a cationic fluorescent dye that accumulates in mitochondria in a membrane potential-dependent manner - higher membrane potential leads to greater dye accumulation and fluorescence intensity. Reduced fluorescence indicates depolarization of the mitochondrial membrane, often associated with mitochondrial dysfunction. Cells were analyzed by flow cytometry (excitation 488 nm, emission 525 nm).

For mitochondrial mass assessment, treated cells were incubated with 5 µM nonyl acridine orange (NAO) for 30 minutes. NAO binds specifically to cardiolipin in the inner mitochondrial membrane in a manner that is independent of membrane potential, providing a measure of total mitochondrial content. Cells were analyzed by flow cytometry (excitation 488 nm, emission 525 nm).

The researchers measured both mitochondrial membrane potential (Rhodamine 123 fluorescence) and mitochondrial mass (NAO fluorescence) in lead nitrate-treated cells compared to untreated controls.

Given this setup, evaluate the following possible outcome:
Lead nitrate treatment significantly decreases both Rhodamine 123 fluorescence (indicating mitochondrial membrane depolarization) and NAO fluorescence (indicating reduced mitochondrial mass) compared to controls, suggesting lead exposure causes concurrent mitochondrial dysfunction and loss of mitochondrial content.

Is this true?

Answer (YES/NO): NO